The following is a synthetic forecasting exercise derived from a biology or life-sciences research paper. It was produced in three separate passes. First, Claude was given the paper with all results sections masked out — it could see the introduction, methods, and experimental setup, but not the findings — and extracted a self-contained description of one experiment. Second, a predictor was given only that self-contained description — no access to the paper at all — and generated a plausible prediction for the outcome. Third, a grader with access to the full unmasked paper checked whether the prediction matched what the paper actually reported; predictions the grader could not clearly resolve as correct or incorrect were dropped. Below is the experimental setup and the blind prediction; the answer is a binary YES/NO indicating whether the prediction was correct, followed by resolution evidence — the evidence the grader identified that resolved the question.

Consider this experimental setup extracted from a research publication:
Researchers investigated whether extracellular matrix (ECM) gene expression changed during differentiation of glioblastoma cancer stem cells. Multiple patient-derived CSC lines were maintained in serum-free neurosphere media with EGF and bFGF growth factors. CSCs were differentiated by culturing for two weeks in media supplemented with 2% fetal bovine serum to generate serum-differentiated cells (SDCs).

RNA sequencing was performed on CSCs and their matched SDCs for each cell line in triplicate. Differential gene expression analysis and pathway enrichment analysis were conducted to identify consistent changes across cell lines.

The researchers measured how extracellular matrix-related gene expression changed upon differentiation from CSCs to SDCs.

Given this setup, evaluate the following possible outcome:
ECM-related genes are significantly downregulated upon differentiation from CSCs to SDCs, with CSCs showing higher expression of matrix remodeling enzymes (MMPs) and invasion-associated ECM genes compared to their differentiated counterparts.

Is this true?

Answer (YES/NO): NO